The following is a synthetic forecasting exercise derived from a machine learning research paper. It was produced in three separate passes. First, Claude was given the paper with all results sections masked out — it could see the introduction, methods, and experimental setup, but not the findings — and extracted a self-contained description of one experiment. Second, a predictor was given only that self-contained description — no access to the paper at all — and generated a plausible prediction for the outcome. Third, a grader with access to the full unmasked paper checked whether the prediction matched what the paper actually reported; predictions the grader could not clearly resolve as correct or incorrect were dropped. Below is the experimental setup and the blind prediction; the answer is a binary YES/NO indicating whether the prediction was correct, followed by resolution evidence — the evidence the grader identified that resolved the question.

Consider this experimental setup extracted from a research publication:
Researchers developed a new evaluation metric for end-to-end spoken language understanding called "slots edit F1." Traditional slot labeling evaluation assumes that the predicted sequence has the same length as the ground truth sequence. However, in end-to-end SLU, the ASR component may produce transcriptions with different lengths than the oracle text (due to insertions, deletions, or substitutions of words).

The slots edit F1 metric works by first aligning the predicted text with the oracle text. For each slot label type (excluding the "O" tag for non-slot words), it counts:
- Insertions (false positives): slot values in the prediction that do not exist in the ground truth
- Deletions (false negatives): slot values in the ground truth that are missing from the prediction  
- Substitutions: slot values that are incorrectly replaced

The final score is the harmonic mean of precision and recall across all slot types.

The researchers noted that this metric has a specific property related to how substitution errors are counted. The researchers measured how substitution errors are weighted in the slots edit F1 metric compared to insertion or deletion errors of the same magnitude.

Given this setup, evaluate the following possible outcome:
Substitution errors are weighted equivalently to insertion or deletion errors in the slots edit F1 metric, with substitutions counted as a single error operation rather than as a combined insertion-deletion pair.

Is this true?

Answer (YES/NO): NO